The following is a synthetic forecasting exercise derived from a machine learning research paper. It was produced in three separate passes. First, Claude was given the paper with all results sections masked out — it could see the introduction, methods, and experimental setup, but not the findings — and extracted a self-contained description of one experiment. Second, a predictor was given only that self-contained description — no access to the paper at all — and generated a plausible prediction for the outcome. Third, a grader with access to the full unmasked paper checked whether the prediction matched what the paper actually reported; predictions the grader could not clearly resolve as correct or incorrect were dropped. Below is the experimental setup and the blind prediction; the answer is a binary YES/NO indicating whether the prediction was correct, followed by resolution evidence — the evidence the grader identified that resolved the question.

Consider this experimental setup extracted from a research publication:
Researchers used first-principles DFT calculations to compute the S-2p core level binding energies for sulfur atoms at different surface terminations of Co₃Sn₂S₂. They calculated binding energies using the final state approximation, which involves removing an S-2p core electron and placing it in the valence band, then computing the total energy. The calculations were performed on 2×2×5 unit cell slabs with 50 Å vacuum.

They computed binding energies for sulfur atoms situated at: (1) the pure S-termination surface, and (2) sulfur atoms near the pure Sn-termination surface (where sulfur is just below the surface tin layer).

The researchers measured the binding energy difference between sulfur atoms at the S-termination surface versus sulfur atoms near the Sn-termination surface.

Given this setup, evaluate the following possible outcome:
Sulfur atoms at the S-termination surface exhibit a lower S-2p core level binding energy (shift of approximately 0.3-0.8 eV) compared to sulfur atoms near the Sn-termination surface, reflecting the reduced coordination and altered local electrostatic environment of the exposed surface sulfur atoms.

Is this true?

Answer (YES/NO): NO